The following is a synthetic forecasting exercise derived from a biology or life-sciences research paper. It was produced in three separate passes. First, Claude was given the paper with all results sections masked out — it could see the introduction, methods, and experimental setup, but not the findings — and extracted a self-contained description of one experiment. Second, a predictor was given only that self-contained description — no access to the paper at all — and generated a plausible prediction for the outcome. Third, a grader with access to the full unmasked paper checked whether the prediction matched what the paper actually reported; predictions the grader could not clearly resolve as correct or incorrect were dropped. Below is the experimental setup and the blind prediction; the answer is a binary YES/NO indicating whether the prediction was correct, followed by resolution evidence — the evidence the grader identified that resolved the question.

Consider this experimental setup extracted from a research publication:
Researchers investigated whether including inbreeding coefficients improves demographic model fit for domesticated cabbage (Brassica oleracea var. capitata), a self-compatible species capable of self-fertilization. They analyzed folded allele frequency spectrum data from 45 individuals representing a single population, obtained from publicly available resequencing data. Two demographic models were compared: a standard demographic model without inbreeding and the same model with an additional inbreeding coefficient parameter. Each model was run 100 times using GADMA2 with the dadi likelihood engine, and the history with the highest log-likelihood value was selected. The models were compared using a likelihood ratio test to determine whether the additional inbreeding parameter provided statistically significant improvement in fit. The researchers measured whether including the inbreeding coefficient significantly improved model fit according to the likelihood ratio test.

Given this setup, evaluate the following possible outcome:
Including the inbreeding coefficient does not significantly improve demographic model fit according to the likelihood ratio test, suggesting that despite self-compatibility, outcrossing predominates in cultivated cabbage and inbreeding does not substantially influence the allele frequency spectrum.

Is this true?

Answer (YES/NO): NO